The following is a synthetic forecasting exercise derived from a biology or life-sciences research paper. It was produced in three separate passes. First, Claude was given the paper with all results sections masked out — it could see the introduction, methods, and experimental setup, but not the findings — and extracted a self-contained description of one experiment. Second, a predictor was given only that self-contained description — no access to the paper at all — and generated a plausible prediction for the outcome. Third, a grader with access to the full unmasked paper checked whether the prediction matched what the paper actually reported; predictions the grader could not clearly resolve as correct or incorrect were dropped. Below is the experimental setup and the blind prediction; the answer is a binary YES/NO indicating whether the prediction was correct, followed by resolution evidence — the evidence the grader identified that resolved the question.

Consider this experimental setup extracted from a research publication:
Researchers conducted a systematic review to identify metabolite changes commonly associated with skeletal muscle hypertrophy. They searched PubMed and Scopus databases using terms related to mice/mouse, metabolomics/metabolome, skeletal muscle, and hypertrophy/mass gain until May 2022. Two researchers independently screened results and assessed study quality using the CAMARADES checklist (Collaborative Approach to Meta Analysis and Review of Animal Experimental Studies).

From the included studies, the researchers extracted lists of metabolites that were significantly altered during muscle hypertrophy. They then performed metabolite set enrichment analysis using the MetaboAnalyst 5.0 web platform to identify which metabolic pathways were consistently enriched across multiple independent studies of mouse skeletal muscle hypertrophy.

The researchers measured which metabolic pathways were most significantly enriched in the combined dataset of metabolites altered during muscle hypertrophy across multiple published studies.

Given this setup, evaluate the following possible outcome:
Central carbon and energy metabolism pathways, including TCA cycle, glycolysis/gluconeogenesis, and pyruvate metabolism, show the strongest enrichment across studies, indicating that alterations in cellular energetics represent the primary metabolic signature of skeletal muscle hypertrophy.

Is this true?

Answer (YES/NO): NO